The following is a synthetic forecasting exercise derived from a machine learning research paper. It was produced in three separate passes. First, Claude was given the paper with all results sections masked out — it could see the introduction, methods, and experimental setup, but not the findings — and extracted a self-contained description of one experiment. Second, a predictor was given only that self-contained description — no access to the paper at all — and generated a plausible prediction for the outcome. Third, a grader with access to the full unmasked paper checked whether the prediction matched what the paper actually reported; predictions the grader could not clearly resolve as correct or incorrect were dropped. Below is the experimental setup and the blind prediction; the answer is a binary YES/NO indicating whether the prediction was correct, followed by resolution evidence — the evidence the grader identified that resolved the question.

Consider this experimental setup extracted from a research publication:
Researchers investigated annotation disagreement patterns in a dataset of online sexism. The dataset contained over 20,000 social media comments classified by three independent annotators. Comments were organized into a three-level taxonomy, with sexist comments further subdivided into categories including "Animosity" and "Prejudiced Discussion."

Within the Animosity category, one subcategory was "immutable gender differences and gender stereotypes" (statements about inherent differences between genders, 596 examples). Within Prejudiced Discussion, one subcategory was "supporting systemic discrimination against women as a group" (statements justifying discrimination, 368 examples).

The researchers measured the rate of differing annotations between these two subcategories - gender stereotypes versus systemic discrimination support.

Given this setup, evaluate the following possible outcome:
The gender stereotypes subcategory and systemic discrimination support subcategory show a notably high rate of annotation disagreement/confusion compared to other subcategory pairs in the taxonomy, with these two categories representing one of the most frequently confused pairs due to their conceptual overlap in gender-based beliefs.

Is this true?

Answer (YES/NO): NO